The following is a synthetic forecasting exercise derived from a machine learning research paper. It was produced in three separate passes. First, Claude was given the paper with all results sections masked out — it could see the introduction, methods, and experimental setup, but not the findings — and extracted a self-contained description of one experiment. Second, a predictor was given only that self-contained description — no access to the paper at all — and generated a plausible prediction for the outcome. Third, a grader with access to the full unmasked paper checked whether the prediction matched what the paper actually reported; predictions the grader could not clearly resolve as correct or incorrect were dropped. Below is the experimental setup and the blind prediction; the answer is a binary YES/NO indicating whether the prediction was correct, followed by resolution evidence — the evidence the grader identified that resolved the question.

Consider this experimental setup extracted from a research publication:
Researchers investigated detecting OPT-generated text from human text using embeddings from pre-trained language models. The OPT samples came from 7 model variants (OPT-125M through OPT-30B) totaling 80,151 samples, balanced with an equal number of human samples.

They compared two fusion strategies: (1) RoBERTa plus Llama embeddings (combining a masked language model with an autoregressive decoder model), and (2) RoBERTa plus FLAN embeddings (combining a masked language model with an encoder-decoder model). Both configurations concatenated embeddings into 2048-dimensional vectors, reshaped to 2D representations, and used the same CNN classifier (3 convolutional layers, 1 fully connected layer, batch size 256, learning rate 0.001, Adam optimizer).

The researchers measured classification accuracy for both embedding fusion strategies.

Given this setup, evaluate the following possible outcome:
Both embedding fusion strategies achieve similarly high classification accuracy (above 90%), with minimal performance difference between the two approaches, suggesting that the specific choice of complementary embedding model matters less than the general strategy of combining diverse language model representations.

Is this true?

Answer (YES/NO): NO